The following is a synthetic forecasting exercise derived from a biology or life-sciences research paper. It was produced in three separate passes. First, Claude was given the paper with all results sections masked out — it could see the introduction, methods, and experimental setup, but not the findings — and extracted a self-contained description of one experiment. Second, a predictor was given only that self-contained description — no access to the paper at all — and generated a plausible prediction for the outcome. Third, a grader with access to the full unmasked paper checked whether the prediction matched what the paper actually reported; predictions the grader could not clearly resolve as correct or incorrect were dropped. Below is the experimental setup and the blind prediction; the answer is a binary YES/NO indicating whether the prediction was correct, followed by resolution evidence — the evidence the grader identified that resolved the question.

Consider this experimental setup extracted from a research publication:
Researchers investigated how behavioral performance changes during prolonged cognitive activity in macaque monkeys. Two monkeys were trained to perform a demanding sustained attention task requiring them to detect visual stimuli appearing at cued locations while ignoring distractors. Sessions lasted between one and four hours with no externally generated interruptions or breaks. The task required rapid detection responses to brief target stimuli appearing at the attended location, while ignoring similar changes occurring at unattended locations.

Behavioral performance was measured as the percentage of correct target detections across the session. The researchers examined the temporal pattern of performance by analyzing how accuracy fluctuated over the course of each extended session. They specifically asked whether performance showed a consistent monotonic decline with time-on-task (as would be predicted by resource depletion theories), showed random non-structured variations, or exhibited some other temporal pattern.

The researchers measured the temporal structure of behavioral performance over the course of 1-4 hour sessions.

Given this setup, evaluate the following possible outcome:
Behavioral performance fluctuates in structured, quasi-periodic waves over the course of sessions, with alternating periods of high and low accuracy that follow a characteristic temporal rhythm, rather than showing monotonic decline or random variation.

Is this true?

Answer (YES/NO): YES